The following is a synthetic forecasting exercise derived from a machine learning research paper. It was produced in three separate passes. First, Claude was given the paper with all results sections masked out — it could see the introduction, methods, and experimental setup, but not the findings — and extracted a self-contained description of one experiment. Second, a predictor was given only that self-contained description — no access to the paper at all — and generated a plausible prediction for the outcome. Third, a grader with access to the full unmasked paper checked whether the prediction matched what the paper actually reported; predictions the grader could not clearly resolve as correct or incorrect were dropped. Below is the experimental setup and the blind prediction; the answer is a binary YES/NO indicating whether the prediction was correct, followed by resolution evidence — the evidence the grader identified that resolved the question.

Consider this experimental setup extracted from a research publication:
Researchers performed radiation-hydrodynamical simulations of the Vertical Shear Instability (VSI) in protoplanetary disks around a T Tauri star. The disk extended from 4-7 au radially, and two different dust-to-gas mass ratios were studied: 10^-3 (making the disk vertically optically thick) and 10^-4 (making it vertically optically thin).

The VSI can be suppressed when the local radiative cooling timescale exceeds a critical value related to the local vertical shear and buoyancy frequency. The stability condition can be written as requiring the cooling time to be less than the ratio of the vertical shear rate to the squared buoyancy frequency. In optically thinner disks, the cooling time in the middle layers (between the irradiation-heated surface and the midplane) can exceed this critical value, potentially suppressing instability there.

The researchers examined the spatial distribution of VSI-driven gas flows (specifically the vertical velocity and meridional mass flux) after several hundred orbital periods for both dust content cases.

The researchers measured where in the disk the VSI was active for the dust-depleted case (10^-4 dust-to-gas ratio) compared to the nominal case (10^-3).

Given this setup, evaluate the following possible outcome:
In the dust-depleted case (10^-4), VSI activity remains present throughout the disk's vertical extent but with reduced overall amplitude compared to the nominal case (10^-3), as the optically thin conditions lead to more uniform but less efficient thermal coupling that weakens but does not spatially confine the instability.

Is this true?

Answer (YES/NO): NO